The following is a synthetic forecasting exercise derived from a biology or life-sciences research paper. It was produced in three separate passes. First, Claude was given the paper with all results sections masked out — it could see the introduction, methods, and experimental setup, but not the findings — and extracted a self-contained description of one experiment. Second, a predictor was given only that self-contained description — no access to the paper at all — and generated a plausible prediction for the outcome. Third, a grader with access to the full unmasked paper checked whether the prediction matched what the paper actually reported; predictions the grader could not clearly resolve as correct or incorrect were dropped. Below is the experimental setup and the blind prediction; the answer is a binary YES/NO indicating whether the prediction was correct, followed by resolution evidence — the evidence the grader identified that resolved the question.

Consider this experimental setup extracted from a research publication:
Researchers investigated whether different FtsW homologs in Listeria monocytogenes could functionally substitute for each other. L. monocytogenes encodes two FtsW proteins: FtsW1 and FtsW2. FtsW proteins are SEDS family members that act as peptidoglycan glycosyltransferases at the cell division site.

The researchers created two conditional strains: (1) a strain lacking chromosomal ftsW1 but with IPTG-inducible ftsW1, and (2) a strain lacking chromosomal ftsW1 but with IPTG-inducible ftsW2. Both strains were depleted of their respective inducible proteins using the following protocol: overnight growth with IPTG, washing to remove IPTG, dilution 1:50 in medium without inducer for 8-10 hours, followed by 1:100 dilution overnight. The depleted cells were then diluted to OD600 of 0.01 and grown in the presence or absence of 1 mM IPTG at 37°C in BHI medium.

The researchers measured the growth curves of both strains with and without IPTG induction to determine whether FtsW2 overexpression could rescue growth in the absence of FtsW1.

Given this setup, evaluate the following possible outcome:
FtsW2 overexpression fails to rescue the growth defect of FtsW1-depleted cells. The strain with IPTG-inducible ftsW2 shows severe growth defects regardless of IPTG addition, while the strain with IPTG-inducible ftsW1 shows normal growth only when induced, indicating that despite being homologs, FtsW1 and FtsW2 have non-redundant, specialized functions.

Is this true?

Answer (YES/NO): NO